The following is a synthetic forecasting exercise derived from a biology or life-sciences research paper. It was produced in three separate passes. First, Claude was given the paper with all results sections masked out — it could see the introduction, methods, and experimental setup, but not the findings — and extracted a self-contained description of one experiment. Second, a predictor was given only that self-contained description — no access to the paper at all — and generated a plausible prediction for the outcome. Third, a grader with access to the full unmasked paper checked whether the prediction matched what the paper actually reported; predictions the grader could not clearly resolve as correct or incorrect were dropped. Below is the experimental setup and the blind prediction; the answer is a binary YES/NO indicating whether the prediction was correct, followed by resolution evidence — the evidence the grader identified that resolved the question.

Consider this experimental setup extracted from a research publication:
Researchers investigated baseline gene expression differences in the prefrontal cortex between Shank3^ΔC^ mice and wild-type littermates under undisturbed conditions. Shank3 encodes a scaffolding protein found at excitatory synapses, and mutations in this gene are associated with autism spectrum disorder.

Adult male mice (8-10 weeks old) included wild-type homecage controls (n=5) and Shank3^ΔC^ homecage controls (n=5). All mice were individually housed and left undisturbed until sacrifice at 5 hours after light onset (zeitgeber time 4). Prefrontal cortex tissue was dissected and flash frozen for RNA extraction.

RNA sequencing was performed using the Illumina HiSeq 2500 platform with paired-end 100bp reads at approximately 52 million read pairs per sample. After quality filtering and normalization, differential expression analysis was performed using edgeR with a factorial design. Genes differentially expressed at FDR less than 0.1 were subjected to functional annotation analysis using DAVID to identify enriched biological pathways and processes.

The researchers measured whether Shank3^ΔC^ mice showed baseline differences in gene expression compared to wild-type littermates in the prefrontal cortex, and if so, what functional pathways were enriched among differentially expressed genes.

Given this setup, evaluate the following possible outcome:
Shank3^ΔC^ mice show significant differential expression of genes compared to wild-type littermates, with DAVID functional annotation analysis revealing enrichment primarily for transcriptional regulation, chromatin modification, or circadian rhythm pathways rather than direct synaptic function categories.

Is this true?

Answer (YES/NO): YES